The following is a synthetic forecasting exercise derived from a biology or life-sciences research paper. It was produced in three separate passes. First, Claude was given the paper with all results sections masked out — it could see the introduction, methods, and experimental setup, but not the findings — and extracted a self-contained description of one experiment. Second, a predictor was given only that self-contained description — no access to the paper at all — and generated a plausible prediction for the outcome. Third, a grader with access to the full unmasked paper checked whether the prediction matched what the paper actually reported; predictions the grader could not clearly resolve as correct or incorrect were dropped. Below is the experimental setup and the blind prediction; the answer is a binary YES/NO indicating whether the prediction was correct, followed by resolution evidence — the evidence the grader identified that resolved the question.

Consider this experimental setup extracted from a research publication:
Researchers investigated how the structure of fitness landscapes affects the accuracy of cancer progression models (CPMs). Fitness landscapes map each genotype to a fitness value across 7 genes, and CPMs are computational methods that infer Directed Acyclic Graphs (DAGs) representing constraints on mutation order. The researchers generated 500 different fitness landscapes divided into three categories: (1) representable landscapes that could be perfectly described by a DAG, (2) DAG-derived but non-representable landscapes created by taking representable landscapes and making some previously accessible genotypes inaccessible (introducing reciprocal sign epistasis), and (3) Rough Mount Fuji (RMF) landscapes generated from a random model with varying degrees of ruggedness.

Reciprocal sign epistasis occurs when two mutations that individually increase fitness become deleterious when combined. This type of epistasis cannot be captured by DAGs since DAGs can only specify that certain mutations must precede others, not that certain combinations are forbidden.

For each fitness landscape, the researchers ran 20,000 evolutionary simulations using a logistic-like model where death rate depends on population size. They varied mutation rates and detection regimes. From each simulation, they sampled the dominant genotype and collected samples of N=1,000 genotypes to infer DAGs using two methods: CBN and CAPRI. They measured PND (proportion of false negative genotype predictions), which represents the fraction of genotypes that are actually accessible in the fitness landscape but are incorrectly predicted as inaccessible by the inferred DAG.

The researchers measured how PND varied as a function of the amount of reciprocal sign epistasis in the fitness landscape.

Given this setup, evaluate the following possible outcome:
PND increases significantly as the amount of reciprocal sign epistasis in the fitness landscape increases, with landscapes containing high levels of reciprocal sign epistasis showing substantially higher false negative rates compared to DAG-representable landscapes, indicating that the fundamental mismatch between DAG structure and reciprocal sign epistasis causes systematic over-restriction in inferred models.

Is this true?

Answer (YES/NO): YES